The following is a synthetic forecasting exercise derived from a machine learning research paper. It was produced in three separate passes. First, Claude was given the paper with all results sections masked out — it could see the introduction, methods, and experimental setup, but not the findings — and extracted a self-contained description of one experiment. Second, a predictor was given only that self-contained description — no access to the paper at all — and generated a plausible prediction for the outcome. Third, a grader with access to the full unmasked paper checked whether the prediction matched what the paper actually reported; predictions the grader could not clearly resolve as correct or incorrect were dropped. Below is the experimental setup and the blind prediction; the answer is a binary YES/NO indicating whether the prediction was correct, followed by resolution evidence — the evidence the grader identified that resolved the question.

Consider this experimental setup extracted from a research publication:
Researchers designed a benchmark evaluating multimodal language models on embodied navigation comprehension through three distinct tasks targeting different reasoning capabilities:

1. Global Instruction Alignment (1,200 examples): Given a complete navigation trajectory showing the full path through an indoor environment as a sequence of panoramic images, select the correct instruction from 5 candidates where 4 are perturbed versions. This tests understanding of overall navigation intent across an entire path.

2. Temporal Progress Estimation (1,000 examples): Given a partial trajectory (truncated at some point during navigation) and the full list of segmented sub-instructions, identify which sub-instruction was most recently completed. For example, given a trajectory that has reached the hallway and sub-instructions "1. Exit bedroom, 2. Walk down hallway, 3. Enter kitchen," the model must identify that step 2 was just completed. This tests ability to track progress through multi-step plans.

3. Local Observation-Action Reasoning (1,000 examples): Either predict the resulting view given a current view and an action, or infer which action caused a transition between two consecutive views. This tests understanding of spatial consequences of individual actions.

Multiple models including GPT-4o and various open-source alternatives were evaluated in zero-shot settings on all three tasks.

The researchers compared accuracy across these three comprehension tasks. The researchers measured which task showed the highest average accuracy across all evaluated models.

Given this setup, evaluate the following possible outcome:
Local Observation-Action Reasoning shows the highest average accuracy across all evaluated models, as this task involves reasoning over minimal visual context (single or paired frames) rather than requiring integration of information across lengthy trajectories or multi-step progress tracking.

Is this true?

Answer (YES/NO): NO